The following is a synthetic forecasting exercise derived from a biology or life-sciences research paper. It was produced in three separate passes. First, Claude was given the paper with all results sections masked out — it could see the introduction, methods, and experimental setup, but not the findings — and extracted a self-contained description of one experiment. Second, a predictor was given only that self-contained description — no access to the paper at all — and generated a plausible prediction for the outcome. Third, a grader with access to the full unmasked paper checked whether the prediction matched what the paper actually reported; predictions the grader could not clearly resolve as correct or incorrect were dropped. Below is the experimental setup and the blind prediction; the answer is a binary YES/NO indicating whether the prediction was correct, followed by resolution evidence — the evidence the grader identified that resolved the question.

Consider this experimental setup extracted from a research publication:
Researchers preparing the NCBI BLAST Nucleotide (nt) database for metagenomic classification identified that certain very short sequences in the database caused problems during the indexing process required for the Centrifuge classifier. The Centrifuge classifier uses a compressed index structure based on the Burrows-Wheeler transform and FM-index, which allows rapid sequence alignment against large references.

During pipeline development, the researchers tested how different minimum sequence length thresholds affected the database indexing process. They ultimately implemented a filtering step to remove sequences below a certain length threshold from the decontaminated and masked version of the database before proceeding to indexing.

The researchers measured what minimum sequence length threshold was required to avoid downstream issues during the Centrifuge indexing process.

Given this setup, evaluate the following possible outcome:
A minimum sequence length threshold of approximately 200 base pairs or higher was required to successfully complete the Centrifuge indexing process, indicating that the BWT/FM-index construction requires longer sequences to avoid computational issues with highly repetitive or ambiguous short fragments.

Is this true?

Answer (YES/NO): NO